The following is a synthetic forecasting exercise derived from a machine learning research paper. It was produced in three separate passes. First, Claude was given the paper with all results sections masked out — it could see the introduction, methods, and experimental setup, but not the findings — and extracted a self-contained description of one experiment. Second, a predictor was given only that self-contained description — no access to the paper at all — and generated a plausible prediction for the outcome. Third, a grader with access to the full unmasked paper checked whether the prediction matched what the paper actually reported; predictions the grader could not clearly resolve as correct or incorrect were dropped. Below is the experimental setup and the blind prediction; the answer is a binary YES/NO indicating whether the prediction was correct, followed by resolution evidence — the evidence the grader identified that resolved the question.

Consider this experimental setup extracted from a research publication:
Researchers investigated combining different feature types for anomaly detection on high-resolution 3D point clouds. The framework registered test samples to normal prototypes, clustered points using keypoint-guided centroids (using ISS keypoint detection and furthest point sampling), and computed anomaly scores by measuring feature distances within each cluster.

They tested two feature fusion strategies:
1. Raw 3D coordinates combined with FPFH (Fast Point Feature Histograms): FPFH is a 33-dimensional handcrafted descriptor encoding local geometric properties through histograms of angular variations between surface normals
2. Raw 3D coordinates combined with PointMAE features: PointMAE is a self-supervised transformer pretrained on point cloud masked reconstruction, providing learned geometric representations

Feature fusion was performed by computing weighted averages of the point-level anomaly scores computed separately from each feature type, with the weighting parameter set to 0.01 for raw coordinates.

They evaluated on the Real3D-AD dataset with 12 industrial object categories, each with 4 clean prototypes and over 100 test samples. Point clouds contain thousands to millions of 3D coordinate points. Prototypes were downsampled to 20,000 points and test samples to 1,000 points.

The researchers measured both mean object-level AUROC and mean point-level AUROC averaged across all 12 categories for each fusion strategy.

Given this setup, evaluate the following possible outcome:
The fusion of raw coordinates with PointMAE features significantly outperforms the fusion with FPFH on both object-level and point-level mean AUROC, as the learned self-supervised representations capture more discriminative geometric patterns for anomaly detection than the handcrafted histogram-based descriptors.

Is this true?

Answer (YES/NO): NO